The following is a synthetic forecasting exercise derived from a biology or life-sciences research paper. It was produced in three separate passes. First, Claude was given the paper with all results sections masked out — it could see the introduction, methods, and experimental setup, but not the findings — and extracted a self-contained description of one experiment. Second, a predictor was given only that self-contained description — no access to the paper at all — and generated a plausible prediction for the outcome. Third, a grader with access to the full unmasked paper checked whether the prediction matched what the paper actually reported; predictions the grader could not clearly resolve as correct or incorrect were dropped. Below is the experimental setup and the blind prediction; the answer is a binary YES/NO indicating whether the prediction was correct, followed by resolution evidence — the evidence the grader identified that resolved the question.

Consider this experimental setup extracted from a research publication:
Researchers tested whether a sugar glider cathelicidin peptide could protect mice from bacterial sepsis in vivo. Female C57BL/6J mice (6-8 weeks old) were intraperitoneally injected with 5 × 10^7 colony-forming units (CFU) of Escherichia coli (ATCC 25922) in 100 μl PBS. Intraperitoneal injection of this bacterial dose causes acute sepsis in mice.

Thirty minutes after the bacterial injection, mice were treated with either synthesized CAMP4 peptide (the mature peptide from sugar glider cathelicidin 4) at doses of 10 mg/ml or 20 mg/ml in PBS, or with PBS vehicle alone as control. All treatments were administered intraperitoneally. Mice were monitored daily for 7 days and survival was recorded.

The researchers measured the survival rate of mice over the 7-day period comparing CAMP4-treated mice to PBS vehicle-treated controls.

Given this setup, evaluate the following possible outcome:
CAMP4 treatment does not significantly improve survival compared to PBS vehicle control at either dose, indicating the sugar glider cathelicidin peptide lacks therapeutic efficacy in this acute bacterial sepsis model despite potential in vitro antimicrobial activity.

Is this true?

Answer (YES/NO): NO